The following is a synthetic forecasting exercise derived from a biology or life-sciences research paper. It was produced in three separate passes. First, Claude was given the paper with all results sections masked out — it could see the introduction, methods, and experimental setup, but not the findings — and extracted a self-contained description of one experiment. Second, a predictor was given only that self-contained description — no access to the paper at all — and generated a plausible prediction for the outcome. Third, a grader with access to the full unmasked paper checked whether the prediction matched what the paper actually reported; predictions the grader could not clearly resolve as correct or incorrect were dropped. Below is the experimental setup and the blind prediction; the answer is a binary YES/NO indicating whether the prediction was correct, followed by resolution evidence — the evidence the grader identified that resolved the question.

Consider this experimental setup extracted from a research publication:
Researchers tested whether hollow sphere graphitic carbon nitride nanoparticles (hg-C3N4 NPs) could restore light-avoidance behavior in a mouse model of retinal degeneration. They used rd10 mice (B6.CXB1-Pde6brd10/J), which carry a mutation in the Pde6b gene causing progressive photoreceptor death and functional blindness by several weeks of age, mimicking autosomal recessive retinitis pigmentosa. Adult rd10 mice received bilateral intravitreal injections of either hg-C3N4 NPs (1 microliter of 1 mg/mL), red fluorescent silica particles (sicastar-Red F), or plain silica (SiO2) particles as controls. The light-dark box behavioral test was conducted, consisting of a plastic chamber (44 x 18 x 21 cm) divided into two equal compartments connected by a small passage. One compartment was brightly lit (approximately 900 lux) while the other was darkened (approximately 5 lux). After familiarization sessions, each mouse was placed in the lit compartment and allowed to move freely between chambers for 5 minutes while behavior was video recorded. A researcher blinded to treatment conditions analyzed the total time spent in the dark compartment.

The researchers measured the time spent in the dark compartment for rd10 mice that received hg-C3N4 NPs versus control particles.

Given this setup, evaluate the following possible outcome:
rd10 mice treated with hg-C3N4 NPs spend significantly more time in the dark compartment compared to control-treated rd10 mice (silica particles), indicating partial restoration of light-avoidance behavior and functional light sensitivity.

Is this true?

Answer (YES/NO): NO